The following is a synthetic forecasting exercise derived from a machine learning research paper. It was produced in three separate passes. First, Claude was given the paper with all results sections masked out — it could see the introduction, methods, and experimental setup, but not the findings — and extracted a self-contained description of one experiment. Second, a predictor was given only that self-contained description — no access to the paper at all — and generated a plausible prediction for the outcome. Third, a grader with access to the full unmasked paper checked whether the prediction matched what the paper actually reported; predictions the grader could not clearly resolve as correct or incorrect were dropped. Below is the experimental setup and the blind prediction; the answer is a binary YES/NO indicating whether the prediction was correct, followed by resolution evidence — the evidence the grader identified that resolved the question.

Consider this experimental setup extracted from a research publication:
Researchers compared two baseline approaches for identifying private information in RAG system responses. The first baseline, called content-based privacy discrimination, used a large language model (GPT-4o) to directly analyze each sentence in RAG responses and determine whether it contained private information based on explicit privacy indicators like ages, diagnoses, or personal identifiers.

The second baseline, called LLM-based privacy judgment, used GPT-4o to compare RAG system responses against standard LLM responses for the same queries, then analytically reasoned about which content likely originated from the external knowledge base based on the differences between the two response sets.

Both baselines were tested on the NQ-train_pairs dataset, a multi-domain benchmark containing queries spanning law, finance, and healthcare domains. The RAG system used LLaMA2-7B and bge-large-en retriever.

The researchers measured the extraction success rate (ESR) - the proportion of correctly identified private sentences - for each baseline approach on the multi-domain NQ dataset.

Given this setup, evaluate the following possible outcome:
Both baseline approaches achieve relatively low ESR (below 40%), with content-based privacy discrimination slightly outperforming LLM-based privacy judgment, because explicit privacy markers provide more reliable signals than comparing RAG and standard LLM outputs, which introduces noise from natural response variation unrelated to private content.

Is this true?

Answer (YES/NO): NO